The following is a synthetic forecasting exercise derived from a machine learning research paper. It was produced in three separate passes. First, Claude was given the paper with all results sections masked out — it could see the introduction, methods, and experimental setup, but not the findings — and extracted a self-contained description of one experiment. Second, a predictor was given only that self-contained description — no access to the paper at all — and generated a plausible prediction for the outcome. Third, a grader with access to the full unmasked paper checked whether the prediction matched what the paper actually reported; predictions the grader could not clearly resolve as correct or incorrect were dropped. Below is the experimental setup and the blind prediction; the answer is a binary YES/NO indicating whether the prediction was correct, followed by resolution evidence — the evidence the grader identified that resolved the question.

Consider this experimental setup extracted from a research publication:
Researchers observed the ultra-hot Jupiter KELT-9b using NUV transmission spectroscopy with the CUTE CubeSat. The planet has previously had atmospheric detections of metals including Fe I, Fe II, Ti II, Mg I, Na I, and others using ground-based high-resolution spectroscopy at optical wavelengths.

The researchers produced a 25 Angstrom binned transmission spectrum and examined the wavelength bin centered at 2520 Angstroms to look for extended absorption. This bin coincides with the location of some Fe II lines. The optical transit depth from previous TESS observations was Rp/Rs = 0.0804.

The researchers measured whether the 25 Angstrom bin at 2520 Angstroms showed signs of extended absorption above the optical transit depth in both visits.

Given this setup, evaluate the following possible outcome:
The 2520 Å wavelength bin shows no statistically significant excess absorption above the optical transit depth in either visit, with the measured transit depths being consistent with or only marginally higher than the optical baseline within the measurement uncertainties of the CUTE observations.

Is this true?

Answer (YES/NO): YES